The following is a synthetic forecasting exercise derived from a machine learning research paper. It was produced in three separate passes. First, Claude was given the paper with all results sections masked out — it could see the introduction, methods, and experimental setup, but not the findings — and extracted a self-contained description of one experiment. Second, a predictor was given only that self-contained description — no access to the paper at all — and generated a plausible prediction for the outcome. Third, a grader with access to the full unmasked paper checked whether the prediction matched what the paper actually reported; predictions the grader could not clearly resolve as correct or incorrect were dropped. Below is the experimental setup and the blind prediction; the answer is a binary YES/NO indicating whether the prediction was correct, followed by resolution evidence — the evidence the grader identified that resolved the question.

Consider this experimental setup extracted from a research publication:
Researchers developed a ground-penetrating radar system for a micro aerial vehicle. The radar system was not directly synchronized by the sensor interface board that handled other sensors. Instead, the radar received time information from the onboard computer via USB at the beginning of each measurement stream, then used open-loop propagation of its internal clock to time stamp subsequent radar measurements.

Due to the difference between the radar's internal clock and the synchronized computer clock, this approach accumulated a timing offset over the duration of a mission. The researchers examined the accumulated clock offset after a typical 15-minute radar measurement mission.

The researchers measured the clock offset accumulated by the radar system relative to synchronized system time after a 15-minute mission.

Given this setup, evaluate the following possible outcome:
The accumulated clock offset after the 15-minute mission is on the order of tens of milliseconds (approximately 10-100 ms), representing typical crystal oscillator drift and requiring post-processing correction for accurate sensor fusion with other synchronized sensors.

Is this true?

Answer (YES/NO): NO